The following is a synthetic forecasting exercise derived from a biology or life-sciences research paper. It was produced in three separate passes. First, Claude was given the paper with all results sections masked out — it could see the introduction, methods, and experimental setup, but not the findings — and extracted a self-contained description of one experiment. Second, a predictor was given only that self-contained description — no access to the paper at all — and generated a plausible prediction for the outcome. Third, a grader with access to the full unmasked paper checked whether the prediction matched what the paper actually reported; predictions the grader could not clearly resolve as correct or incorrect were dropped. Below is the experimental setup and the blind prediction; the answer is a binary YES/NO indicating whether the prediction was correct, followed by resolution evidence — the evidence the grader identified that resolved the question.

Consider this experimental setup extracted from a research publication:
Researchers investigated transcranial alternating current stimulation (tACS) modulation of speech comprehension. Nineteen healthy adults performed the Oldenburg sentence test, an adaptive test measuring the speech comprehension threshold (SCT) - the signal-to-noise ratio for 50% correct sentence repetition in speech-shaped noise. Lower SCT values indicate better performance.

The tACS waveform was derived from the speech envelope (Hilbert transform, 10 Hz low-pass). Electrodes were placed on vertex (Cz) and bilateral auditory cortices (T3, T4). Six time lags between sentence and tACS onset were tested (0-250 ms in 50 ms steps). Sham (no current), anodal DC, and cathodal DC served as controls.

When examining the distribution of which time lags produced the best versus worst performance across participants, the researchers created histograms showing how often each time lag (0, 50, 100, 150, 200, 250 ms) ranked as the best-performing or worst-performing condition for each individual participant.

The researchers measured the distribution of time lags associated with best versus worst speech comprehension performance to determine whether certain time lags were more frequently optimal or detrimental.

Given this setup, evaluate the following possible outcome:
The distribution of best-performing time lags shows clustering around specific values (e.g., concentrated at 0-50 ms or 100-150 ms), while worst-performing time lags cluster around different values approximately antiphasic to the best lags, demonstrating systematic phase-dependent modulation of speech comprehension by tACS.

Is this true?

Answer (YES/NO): NO